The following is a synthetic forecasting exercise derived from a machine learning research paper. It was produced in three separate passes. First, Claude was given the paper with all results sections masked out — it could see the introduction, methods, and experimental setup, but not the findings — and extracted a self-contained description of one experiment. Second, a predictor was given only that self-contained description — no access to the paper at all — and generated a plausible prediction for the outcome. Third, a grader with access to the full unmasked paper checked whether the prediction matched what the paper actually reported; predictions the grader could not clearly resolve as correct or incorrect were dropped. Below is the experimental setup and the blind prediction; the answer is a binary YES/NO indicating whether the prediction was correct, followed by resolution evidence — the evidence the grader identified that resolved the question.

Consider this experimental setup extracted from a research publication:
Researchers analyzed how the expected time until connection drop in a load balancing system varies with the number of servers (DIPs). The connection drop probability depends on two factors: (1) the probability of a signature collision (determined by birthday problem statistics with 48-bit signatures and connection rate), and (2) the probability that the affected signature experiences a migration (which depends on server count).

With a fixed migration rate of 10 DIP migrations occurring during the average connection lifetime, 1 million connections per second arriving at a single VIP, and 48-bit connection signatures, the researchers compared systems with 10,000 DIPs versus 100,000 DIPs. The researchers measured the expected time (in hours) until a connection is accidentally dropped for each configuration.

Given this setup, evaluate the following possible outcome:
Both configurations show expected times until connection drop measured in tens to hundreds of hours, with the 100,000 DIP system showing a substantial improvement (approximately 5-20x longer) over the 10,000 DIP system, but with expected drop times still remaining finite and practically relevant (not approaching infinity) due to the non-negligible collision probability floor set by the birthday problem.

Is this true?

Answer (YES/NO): NO